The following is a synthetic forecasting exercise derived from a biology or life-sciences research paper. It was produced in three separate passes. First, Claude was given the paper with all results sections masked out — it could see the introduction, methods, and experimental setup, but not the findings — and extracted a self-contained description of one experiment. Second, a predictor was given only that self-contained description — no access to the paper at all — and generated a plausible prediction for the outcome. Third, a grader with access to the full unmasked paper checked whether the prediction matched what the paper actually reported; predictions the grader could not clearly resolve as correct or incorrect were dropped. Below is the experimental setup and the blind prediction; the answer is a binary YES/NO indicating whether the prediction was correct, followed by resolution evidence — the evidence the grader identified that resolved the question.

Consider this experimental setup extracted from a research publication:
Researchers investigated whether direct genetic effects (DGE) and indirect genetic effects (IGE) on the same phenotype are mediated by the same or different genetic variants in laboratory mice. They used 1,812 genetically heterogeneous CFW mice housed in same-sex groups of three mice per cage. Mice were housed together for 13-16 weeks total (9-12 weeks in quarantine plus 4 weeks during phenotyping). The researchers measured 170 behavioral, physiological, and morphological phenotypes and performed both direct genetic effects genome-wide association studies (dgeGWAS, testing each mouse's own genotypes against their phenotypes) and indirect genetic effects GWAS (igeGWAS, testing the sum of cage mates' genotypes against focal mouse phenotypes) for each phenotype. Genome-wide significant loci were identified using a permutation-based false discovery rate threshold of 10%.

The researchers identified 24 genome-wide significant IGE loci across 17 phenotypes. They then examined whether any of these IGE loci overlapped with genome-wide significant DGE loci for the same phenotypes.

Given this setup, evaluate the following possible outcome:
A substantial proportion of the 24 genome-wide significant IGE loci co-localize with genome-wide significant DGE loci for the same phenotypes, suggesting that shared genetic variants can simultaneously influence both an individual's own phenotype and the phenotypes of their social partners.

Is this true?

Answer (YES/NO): NO